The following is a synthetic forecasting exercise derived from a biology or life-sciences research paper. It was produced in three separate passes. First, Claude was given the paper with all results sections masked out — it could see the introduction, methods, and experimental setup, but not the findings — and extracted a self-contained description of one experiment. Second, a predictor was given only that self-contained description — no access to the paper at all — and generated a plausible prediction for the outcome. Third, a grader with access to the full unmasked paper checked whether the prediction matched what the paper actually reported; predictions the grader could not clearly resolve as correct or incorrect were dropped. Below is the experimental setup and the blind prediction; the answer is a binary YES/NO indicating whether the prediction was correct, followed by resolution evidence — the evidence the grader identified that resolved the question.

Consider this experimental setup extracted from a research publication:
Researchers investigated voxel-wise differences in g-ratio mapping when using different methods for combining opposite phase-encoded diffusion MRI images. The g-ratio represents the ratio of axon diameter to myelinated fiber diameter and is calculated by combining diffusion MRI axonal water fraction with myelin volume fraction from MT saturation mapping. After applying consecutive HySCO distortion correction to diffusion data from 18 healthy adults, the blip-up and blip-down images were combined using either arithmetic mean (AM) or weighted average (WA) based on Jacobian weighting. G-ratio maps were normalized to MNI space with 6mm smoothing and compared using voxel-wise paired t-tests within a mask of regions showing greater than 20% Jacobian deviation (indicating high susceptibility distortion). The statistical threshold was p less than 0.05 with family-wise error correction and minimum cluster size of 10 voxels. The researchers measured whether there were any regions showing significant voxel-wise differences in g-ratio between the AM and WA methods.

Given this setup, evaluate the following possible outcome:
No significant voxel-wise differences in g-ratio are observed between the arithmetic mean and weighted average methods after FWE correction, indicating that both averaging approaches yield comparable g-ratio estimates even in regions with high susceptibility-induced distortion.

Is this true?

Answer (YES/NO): NO